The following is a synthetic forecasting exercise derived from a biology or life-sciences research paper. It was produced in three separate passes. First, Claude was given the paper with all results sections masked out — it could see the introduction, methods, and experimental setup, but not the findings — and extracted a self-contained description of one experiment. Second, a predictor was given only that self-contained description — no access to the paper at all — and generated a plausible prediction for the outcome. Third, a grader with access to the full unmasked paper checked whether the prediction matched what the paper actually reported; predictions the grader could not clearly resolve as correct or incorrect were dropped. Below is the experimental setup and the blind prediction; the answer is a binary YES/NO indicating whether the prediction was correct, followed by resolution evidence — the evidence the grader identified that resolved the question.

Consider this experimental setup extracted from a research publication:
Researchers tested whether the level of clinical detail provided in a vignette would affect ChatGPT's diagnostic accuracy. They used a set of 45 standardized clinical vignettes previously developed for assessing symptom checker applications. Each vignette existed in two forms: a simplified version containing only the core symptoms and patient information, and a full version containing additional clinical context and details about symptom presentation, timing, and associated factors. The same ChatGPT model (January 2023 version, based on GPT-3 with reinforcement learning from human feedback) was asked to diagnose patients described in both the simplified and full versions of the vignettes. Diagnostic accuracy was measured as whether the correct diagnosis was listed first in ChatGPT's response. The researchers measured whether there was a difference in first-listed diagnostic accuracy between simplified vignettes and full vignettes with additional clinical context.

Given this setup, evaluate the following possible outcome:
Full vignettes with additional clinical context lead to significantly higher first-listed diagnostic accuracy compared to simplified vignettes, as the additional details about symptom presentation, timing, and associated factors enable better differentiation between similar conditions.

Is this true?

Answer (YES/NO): NO